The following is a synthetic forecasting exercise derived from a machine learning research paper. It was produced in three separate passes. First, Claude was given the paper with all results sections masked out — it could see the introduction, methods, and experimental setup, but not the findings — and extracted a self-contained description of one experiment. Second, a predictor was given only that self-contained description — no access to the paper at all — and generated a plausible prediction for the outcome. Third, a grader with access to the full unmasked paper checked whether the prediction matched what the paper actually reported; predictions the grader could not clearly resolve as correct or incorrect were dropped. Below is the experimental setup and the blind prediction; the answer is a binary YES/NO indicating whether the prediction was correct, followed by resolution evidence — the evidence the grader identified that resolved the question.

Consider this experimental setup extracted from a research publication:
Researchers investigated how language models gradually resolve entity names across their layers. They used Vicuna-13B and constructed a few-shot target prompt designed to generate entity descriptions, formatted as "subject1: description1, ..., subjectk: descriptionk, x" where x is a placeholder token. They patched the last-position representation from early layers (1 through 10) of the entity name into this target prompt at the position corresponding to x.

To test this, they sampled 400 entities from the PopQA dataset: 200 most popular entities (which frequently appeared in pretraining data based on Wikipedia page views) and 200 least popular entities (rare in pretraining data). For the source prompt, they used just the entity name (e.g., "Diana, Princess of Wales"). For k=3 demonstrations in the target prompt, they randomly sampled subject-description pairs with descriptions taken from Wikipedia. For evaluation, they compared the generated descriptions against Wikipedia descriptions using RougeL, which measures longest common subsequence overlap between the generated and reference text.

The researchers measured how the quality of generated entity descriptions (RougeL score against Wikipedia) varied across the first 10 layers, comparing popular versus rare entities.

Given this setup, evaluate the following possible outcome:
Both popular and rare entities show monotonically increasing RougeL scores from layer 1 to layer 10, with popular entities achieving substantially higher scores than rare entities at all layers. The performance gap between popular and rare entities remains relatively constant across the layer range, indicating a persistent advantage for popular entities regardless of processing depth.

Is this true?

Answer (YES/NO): NO